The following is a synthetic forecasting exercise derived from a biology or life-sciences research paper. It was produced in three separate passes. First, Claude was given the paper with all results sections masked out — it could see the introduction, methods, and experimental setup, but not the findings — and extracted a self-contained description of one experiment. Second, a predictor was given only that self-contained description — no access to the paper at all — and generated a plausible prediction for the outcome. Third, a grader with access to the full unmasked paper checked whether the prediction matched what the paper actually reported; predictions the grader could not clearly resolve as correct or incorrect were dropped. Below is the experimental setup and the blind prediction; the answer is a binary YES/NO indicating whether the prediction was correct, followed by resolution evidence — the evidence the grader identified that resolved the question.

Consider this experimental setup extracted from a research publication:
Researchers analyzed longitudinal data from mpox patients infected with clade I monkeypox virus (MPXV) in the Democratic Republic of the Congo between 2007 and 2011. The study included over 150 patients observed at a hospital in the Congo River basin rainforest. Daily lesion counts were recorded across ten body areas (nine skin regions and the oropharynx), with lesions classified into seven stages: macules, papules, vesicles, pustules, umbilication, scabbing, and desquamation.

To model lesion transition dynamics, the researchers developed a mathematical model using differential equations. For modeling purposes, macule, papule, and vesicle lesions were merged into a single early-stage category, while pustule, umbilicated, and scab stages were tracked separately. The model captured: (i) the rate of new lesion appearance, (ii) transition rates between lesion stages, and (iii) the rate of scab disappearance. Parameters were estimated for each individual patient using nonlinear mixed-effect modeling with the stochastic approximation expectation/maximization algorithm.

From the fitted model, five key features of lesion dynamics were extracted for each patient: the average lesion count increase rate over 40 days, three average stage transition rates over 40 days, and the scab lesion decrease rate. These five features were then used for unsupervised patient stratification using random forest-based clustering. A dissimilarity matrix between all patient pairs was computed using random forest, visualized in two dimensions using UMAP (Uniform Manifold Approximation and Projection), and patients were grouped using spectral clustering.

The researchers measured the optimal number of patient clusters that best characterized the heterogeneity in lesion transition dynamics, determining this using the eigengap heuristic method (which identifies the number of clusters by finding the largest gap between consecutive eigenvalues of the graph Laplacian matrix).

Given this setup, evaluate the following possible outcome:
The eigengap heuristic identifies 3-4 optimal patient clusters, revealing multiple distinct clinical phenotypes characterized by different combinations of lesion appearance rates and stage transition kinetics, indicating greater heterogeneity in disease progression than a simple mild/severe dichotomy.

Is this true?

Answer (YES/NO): YES